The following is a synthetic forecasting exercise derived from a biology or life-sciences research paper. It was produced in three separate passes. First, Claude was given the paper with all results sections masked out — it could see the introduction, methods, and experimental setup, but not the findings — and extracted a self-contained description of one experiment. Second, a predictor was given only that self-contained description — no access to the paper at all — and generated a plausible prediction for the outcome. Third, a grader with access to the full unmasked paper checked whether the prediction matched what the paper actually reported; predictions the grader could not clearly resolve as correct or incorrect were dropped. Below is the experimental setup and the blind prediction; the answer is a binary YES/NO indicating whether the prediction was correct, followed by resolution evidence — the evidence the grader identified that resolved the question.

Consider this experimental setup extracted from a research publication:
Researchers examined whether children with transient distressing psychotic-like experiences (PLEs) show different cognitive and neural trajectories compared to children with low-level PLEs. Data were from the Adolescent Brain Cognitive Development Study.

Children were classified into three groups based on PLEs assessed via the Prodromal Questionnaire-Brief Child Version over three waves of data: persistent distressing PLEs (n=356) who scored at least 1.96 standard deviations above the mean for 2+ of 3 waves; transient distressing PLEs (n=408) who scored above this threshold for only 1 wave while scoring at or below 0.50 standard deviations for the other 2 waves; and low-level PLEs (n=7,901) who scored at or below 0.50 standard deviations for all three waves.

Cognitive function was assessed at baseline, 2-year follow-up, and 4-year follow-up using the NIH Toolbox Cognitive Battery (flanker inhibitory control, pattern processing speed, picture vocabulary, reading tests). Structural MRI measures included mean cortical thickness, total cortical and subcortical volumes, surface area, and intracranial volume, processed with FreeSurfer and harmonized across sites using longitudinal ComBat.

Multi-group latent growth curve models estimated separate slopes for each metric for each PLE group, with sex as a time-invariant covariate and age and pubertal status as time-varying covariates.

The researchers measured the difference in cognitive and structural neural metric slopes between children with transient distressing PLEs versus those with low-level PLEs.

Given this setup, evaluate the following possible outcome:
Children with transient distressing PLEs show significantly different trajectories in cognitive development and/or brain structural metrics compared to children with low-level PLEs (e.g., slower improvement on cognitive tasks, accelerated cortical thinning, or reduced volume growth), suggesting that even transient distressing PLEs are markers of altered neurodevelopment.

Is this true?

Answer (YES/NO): YES